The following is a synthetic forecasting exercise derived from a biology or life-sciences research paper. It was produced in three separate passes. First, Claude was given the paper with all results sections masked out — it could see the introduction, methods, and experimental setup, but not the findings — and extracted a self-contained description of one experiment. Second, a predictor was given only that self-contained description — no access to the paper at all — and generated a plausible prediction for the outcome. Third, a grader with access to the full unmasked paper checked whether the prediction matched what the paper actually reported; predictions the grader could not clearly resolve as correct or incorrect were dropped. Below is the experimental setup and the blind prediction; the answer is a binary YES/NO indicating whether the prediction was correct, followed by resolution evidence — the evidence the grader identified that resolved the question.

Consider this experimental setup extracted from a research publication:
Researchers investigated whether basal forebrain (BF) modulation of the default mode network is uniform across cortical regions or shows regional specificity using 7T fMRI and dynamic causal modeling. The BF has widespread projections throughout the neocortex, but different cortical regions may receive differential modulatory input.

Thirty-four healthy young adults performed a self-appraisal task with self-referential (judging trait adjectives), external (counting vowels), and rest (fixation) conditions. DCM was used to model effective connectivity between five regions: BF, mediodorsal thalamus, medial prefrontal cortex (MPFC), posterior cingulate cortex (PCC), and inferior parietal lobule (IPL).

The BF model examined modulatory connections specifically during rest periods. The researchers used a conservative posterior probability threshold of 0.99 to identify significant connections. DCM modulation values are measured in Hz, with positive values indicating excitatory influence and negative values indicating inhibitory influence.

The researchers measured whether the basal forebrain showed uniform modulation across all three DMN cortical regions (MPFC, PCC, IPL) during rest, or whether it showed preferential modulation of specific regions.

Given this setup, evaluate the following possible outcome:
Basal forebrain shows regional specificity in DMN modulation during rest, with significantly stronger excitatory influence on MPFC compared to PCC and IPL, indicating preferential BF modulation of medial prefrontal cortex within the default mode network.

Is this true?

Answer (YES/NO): NO